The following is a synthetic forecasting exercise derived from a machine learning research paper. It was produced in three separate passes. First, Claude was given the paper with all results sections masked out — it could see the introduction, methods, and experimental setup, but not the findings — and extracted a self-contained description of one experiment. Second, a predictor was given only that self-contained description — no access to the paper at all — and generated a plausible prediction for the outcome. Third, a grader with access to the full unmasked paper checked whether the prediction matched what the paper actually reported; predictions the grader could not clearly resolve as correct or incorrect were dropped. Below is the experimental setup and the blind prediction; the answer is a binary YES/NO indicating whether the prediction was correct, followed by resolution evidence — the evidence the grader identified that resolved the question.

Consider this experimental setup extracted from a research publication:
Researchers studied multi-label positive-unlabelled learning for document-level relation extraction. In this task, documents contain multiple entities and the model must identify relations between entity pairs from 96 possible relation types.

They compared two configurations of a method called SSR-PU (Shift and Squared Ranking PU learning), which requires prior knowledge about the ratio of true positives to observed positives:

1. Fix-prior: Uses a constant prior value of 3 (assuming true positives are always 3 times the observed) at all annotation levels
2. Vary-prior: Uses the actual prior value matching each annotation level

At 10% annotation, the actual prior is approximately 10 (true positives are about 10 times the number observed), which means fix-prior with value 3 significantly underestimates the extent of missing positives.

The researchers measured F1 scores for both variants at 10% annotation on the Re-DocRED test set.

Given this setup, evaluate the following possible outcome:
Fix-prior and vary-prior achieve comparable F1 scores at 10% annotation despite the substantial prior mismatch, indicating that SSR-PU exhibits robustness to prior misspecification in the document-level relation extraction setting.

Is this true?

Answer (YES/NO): NO